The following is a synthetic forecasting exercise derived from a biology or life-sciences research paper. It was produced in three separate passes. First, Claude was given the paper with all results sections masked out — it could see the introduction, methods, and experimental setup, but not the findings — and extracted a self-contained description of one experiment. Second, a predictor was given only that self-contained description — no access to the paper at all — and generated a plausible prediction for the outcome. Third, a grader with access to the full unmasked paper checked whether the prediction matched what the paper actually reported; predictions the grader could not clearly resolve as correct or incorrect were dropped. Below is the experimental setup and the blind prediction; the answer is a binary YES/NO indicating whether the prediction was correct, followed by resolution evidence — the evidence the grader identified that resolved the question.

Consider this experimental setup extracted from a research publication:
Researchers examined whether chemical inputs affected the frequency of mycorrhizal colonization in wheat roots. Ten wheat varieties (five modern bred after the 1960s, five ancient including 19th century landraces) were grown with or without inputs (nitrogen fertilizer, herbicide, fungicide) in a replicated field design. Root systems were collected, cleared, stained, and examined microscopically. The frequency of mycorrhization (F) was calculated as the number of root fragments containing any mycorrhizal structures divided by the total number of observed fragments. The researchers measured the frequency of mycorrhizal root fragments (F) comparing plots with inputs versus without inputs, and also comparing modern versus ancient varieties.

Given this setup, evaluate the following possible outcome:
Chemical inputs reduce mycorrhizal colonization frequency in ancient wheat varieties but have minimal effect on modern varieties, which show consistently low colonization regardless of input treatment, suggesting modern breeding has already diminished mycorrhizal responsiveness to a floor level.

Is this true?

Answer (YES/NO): NO